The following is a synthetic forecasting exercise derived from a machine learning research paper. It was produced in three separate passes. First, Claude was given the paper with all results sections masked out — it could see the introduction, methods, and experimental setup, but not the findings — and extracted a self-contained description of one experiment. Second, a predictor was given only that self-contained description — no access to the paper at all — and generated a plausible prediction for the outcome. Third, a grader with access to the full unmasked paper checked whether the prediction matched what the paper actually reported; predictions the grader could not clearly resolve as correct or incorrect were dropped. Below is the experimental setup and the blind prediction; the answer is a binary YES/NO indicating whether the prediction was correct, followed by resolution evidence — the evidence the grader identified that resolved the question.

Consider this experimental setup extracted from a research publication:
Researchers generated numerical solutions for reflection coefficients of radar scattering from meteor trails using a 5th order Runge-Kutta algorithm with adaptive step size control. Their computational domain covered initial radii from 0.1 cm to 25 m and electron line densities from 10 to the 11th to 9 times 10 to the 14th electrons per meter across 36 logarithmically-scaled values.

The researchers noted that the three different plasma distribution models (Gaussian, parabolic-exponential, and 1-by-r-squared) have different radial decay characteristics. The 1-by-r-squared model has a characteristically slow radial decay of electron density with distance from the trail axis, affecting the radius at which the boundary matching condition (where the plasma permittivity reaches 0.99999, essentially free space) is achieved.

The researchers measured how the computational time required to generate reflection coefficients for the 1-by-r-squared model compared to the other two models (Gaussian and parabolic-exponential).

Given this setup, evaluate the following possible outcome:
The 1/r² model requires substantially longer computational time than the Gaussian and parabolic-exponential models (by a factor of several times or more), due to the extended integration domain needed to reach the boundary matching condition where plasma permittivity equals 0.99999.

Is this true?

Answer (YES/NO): YES